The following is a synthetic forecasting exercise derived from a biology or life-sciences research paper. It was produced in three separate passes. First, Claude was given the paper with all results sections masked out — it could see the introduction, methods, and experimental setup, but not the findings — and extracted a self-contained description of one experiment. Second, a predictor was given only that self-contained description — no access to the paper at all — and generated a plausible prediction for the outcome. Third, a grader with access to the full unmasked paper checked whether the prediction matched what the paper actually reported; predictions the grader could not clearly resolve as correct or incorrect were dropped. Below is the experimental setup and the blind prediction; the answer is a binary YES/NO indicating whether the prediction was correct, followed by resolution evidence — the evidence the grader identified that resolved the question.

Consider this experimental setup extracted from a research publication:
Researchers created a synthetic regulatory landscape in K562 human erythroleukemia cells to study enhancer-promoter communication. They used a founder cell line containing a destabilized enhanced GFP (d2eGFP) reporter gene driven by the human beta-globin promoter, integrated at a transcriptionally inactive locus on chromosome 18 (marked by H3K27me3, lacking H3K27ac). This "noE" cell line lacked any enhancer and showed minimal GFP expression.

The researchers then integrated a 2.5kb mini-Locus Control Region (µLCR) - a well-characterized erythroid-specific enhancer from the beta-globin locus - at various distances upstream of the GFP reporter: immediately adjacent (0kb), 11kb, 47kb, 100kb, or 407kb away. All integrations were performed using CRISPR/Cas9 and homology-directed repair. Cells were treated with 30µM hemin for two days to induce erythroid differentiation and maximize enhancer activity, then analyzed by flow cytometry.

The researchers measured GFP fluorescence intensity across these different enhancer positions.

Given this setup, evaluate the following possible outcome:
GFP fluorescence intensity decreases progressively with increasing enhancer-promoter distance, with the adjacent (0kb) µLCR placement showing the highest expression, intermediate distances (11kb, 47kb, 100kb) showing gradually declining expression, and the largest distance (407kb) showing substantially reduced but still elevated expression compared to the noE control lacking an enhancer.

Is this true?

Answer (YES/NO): YES